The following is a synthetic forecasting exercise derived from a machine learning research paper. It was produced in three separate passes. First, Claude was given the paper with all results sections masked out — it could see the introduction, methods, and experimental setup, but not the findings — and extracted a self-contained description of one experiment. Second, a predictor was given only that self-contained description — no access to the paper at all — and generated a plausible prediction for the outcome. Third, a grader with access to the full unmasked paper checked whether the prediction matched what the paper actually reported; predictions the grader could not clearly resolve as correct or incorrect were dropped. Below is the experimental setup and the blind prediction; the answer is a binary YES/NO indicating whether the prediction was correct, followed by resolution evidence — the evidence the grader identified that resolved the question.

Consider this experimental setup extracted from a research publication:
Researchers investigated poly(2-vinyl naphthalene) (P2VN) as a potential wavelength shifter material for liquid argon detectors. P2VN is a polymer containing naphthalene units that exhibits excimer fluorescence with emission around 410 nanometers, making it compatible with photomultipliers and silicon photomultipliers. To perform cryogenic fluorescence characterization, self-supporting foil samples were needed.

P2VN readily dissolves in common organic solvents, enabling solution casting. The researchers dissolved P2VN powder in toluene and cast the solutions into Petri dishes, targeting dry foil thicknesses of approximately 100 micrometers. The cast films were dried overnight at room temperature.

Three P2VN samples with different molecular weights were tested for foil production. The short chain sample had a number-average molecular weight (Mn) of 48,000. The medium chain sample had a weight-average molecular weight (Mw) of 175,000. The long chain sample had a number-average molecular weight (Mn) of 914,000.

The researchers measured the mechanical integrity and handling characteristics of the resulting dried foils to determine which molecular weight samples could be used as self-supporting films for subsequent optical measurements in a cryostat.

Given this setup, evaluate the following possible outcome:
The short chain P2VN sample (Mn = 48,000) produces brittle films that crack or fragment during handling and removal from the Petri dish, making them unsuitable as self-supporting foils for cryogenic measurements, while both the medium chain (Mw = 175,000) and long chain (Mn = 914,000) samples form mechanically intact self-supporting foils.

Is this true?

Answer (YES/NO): NO